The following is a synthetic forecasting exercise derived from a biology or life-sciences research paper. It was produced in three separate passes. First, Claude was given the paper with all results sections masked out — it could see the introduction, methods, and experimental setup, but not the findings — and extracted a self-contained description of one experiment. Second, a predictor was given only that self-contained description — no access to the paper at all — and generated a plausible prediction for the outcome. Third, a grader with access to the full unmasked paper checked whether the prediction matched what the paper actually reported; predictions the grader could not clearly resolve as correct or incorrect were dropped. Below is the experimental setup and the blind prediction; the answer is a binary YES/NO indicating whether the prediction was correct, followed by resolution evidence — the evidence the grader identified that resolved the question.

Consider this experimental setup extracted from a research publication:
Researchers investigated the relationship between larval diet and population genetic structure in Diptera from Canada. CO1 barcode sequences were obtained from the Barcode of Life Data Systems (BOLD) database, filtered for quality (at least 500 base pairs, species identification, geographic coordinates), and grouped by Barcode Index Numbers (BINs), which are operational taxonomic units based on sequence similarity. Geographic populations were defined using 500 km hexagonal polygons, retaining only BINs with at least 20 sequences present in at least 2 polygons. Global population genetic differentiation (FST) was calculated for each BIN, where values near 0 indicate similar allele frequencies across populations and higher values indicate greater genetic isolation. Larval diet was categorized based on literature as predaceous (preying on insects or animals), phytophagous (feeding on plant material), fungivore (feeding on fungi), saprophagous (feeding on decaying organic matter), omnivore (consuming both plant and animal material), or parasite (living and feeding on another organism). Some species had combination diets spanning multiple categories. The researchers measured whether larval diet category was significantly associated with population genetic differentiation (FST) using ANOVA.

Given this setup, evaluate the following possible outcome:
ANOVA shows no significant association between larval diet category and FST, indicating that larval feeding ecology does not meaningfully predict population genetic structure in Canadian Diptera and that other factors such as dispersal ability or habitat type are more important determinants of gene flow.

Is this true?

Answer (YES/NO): NO